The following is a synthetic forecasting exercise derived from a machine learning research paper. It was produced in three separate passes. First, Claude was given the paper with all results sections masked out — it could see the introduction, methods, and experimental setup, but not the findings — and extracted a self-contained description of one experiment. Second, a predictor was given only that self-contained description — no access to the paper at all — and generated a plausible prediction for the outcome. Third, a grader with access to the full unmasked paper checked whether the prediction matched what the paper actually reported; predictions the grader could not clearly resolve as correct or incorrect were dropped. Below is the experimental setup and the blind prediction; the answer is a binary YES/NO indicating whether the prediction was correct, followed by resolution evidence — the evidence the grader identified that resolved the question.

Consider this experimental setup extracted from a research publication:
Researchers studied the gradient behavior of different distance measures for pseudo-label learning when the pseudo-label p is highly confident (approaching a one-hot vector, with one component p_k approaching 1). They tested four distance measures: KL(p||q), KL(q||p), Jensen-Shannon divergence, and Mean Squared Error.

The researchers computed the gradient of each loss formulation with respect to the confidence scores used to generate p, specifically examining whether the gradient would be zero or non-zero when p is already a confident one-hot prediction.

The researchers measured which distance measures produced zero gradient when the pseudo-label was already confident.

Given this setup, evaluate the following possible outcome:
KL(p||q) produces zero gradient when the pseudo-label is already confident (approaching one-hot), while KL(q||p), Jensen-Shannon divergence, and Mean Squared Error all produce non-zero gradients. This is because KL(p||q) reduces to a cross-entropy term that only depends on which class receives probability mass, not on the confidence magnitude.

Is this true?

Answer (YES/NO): NO